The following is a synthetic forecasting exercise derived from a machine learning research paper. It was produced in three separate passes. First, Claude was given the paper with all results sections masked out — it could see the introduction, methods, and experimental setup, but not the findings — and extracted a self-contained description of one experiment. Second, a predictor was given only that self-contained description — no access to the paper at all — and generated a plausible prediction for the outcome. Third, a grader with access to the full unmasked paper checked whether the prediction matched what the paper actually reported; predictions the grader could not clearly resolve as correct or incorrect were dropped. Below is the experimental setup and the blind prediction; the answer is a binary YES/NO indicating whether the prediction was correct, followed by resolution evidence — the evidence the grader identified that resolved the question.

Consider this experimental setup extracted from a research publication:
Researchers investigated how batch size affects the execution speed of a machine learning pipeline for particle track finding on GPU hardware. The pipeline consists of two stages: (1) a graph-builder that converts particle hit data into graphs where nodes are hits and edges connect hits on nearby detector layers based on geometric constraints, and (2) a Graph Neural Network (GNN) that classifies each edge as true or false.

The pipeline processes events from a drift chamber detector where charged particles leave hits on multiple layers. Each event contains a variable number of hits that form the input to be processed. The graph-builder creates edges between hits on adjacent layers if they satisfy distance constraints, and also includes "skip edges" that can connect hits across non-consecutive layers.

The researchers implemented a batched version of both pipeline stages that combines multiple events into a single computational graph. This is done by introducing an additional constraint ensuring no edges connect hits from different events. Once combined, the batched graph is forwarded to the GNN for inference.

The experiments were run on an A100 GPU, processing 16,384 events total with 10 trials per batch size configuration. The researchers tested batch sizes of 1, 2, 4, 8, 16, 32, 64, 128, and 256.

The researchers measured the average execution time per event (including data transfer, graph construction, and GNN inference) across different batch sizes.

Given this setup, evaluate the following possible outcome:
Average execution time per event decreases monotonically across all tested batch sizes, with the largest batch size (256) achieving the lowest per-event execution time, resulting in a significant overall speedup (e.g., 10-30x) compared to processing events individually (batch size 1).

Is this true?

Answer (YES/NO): NO